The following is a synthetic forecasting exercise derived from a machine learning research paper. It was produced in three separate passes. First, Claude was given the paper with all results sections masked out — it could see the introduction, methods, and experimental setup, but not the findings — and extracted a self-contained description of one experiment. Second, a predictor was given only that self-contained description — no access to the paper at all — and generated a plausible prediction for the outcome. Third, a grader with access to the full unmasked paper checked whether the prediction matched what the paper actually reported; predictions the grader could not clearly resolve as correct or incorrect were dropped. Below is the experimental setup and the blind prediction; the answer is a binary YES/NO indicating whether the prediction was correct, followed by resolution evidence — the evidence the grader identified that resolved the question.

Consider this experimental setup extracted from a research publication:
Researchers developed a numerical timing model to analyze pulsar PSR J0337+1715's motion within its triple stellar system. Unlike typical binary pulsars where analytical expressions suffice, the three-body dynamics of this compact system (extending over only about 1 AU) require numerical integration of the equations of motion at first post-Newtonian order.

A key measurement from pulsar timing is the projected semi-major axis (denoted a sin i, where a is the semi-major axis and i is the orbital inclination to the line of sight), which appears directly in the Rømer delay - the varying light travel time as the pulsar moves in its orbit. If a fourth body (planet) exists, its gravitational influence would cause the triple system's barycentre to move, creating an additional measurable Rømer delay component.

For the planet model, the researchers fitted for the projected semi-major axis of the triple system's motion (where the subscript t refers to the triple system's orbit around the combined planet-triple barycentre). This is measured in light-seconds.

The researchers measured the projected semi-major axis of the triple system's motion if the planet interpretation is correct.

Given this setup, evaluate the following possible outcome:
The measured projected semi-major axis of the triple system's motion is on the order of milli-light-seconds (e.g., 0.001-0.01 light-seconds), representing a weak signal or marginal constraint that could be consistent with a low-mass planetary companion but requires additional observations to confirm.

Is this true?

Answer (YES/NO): NO